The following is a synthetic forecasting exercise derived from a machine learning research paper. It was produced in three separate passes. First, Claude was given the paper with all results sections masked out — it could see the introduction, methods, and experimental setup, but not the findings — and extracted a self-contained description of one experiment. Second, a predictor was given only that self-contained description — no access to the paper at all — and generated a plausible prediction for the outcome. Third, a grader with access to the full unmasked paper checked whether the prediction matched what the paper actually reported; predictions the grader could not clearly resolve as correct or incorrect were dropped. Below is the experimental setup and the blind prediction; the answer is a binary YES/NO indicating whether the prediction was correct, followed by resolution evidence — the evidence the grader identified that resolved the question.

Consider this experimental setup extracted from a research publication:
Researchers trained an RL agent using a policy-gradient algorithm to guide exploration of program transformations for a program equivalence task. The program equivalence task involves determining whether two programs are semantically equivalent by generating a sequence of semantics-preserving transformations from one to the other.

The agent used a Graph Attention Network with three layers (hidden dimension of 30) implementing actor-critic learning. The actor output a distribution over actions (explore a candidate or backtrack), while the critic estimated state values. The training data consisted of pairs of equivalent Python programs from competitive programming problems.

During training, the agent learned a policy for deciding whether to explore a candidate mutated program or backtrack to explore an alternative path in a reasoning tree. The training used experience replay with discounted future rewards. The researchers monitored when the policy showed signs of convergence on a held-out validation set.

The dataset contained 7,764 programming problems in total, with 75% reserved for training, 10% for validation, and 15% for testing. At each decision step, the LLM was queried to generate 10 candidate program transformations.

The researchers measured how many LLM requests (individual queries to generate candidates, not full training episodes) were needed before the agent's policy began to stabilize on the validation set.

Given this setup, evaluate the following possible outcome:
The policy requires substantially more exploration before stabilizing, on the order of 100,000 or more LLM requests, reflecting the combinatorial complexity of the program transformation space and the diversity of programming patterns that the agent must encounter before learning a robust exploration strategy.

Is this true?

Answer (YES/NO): NO